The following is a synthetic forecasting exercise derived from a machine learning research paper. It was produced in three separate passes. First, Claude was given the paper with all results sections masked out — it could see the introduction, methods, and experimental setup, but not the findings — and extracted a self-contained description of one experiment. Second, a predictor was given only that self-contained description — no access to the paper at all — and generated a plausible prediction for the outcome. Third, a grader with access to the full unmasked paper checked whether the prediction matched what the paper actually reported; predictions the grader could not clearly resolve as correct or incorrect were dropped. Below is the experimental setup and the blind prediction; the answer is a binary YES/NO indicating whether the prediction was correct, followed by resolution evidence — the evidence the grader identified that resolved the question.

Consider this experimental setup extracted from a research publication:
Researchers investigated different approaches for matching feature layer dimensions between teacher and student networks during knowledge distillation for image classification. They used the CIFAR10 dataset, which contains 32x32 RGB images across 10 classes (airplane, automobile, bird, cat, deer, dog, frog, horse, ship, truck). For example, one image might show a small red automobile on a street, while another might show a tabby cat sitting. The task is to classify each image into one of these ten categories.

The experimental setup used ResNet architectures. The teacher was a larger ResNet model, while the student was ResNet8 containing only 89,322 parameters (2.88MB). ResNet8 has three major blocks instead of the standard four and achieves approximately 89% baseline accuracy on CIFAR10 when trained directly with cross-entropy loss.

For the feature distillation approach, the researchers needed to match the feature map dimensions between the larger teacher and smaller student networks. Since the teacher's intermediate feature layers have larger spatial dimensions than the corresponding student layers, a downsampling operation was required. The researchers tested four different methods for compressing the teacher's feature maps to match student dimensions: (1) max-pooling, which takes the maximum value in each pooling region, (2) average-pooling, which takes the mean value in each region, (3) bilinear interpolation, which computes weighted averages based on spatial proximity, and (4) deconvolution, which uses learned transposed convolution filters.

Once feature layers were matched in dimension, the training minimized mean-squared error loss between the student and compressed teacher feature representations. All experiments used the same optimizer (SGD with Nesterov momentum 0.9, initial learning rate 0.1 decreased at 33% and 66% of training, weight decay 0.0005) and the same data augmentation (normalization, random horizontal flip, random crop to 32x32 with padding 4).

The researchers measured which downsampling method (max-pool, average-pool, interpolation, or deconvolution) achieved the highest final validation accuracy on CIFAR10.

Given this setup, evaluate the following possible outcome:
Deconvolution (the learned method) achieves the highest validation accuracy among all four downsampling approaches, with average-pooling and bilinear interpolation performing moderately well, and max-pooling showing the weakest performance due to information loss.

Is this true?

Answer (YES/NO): NO